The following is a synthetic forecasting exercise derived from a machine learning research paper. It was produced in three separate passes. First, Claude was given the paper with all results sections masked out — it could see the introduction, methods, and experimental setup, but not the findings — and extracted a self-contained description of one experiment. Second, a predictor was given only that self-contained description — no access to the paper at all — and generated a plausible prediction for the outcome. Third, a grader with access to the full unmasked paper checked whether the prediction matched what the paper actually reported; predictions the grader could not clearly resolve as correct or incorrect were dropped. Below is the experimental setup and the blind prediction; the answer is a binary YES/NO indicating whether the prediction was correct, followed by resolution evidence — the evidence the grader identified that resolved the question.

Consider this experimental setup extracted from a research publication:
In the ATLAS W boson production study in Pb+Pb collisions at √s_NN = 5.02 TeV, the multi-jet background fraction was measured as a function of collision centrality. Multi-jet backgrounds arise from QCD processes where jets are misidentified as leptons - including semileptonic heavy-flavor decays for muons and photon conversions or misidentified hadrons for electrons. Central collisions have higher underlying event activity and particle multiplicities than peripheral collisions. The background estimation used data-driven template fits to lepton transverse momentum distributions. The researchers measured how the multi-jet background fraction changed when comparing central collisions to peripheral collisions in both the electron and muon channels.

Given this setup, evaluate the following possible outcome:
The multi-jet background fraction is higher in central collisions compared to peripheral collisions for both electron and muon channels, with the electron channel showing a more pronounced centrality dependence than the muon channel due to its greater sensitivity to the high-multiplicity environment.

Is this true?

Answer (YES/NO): NO